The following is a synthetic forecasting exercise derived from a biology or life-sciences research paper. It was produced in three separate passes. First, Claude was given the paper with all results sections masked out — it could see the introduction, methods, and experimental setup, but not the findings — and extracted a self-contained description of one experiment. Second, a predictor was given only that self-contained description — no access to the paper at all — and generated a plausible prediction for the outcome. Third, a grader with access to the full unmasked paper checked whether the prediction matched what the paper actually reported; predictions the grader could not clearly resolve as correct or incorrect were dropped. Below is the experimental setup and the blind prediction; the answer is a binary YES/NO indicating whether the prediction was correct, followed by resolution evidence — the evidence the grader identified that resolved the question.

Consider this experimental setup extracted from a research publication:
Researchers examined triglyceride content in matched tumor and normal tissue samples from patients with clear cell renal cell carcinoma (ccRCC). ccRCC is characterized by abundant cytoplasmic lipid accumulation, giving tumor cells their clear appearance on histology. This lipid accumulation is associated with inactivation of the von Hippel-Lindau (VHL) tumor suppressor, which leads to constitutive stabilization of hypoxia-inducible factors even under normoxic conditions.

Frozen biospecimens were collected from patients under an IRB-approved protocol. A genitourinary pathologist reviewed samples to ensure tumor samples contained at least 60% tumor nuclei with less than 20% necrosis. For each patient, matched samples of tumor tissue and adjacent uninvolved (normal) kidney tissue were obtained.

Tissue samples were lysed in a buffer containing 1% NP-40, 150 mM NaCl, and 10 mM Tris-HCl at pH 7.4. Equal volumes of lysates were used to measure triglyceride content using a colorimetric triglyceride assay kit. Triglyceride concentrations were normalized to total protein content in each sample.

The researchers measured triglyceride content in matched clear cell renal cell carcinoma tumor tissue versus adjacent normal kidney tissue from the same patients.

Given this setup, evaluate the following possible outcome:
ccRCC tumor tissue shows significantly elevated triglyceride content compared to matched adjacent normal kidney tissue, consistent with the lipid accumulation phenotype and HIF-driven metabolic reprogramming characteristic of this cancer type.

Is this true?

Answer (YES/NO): YES